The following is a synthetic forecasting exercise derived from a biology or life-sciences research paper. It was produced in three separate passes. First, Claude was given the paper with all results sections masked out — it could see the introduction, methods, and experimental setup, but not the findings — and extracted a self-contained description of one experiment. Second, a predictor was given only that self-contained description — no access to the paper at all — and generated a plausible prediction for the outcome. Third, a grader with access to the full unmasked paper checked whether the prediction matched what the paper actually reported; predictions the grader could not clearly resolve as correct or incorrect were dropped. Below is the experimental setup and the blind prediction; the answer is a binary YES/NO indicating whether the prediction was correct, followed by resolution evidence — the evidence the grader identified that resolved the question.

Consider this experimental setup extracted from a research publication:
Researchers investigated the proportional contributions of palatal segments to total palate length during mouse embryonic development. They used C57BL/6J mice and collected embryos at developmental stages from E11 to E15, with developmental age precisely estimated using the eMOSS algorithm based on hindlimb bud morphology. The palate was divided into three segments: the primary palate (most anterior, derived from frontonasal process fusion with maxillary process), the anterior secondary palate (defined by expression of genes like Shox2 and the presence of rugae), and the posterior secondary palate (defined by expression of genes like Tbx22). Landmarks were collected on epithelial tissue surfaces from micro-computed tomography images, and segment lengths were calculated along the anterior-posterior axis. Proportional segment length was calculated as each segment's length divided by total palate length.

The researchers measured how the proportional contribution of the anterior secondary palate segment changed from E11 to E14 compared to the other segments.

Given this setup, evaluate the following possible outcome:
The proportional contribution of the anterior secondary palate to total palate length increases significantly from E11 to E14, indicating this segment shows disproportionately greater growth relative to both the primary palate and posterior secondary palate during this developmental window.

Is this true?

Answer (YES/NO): YES